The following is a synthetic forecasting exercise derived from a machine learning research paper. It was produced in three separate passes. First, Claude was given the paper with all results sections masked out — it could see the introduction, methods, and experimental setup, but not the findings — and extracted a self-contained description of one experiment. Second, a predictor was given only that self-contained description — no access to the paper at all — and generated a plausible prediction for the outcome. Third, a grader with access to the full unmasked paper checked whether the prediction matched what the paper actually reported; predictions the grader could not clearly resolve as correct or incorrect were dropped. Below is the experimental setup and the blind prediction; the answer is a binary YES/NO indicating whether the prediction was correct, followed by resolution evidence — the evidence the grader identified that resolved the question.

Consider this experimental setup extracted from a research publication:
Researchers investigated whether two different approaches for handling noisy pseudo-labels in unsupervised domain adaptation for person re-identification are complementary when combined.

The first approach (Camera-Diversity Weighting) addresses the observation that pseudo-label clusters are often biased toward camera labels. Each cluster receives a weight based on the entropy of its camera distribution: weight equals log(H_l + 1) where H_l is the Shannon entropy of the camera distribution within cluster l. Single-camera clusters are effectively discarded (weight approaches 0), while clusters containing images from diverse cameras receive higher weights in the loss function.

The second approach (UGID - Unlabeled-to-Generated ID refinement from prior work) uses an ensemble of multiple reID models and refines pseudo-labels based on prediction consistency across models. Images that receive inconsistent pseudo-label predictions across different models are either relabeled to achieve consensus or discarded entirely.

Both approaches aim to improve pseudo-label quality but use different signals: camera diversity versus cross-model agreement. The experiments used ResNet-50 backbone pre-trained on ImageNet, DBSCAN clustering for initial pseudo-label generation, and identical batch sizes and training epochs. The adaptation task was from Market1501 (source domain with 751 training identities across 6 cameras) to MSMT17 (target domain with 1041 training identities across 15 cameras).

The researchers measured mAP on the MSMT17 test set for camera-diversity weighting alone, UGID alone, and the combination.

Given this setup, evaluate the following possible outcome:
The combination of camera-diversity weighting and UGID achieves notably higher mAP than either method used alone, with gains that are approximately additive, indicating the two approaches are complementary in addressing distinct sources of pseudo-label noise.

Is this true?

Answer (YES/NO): YES